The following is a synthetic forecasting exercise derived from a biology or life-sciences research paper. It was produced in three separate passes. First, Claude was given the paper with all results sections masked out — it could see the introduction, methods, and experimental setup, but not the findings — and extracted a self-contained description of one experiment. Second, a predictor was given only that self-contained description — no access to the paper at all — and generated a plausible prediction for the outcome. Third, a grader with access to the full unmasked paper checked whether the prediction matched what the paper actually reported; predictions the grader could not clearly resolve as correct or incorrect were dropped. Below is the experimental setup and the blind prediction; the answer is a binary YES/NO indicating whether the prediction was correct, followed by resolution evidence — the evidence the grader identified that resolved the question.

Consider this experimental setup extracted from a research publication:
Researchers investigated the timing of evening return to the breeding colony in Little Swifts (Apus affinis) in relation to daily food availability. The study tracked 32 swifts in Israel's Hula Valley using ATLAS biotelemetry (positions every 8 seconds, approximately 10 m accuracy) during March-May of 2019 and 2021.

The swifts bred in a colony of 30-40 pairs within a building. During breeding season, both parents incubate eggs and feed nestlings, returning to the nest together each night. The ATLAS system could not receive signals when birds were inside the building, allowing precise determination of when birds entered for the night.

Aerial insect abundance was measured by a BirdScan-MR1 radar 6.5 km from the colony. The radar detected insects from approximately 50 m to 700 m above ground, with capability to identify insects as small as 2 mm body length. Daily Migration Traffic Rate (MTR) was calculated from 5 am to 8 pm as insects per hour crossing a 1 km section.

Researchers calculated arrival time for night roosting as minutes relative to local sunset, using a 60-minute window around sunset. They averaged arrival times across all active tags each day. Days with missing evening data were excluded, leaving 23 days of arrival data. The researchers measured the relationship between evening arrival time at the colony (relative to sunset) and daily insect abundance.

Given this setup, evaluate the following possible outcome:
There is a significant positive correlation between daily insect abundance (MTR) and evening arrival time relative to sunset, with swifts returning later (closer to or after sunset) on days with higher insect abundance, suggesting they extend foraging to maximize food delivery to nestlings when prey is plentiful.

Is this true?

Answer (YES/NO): NO